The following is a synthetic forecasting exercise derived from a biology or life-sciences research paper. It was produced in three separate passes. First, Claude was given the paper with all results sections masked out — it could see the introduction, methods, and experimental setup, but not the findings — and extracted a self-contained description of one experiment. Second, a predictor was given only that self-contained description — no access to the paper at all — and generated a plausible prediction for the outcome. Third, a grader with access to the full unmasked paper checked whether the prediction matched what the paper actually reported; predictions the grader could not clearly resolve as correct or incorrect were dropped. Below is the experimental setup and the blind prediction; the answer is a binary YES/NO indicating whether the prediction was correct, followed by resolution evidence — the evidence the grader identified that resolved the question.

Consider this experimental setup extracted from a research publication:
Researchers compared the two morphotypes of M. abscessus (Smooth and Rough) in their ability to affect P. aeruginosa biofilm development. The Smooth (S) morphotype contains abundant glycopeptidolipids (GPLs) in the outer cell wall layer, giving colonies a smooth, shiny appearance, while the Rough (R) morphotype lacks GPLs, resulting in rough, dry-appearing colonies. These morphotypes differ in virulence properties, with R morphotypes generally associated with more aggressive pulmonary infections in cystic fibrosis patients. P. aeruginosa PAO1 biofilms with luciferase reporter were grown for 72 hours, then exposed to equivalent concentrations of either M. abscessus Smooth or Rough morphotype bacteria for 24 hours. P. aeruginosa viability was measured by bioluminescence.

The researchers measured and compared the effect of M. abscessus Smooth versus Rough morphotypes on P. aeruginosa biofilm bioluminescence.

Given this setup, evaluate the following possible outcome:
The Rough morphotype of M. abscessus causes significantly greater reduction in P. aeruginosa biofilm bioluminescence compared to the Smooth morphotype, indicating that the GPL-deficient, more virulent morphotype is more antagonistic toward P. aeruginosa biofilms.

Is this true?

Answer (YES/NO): NO